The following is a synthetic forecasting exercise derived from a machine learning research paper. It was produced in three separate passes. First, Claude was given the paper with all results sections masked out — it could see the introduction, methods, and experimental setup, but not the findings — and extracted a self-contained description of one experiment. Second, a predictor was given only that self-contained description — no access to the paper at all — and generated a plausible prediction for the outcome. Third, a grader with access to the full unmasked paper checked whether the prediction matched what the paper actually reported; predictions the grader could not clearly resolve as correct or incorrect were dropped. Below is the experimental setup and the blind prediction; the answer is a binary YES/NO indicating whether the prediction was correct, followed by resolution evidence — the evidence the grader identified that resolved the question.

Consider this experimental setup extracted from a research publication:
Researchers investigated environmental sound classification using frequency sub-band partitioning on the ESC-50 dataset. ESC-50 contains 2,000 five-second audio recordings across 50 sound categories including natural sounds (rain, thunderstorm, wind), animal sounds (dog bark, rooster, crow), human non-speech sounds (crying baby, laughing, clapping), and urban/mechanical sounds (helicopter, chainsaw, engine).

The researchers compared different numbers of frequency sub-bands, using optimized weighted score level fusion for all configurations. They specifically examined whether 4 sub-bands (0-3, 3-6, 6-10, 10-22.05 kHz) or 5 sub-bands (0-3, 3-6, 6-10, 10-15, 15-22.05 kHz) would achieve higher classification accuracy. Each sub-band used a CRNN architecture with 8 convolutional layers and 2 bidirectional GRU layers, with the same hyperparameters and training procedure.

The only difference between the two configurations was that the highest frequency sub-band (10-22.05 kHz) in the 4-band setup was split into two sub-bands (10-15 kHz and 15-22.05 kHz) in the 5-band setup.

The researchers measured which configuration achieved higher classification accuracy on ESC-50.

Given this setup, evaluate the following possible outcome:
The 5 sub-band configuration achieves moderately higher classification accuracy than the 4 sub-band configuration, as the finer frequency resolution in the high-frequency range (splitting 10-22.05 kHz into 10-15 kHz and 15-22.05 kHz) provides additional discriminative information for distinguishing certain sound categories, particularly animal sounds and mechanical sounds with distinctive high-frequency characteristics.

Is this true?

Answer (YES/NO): NO